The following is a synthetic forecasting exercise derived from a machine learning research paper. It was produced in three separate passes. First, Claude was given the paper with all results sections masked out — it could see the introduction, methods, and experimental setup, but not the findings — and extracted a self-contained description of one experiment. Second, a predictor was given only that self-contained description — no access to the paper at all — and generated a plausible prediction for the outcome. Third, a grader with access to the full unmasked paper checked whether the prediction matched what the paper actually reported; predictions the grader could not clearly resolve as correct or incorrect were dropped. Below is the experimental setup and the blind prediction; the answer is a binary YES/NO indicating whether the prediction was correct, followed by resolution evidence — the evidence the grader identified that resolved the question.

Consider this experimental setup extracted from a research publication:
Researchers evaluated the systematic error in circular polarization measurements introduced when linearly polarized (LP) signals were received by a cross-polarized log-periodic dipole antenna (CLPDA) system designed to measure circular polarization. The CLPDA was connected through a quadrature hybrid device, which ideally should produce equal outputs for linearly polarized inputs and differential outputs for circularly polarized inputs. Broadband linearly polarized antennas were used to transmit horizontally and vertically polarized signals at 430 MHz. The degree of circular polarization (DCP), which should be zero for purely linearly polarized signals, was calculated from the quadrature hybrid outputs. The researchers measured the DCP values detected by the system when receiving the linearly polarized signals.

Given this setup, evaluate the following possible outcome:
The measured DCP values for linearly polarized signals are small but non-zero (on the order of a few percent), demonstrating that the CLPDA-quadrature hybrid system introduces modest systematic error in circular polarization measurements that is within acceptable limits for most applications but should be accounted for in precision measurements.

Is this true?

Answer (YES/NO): YES